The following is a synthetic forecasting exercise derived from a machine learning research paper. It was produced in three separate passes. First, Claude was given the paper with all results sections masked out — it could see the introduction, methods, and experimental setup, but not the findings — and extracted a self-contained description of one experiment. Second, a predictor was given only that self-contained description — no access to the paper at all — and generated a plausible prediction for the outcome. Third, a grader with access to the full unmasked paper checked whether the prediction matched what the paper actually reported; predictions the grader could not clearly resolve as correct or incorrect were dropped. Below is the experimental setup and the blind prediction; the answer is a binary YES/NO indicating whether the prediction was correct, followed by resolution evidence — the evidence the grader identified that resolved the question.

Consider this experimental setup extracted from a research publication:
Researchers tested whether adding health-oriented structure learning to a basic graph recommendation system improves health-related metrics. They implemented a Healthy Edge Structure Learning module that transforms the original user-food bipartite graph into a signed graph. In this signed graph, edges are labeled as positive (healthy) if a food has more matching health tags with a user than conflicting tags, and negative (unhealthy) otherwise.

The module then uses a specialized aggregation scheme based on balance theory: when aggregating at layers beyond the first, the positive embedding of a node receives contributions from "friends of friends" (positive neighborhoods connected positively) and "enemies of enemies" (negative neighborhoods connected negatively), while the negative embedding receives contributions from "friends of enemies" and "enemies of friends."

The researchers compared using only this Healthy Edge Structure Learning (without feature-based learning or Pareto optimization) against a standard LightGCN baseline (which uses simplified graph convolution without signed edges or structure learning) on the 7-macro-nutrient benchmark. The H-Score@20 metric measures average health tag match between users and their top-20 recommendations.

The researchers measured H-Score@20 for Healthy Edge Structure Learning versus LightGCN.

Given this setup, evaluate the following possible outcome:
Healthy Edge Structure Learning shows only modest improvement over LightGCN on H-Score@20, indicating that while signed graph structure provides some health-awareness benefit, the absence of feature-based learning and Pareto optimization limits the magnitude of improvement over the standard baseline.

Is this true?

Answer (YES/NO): NO